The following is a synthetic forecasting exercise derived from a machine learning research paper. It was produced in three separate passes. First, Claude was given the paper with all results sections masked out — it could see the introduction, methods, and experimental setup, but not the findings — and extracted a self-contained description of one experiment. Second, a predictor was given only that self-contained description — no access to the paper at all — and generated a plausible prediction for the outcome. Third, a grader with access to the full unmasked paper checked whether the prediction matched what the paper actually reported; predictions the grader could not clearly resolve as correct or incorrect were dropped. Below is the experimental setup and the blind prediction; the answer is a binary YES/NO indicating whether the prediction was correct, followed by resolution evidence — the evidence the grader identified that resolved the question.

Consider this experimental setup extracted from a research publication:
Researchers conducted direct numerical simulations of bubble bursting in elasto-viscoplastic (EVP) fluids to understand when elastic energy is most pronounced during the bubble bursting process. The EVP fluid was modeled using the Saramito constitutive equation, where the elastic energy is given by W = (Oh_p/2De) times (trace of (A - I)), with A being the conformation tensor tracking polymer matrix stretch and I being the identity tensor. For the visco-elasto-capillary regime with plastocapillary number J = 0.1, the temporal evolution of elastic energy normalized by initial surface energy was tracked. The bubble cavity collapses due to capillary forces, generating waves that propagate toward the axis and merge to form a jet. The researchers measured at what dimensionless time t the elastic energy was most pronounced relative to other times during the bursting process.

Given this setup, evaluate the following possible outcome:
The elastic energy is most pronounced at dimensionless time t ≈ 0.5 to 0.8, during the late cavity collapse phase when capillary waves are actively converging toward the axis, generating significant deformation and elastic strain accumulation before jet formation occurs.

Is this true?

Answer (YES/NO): NO